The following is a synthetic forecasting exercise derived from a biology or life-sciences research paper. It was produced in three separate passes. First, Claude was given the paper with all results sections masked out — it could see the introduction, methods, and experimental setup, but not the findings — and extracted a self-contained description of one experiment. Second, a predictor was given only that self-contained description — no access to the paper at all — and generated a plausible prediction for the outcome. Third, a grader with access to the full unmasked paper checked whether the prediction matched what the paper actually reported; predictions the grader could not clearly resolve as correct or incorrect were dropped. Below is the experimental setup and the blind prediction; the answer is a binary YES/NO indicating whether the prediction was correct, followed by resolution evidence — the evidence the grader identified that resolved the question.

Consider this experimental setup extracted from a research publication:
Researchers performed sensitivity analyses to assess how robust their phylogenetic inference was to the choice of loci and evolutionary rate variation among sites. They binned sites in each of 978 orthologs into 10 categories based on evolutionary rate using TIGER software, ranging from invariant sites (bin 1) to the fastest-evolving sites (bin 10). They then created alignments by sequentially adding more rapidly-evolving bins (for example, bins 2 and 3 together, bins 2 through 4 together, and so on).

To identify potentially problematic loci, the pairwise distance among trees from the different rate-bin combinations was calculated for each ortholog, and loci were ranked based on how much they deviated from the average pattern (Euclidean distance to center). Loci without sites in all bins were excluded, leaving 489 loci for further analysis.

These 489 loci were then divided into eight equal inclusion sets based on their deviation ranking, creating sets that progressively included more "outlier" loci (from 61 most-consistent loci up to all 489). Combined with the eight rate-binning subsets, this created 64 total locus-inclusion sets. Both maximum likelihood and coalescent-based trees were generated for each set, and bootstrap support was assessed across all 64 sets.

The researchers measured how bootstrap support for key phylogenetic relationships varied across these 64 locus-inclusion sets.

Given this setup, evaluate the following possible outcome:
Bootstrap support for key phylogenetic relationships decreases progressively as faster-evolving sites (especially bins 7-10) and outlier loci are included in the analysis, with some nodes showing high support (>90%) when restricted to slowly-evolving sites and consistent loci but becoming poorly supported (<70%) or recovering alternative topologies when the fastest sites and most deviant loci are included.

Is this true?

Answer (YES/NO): NO